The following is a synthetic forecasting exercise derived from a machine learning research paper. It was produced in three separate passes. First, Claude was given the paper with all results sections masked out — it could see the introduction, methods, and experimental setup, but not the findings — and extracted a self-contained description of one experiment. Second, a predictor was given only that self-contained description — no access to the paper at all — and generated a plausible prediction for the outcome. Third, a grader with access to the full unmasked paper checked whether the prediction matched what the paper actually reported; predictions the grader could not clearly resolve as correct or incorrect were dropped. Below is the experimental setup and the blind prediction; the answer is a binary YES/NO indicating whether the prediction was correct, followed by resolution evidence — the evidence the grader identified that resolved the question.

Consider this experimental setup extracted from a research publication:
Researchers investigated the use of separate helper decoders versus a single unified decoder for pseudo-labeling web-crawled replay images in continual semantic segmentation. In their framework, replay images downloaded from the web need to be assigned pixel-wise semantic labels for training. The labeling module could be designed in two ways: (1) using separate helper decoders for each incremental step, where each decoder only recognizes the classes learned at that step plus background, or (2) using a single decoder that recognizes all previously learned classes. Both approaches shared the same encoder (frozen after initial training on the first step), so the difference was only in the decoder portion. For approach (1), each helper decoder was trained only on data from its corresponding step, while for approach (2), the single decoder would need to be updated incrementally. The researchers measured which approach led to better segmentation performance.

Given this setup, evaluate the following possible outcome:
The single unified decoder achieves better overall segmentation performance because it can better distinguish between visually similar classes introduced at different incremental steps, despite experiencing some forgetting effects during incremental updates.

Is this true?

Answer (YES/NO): NO